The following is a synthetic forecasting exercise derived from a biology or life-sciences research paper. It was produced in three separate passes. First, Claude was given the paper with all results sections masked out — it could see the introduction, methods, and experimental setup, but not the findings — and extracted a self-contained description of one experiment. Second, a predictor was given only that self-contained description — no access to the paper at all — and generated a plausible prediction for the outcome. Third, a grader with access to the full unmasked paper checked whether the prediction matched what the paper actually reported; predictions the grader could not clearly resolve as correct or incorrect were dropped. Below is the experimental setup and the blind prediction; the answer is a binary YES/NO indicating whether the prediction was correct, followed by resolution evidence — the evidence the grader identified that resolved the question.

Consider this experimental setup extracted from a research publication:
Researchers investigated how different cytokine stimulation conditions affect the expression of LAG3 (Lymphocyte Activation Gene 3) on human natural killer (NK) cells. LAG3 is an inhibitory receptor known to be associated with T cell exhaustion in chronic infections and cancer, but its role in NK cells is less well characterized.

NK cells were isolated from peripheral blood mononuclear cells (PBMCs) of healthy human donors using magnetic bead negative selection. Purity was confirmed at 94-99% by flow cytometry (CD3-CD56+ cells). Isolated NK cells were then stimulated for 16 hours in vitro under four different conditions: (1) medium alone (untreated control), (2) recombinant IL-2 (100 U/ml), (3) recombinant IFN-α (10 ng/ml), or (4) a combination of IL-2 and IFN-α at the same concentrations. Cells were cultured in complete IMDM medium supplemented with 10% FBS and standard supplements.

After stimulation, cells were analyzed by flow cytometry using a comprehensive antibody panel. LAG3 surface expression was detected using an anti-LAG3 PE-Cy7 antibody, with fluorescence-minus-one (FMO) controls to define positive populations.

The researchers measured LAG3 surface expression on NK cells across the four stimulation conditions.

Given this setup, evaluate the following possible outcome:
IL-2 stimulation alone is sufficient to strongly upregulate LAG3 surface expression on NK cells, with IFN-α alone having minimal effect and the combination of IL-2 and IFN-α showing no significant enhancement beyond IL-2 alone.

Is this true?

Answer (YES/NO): NO